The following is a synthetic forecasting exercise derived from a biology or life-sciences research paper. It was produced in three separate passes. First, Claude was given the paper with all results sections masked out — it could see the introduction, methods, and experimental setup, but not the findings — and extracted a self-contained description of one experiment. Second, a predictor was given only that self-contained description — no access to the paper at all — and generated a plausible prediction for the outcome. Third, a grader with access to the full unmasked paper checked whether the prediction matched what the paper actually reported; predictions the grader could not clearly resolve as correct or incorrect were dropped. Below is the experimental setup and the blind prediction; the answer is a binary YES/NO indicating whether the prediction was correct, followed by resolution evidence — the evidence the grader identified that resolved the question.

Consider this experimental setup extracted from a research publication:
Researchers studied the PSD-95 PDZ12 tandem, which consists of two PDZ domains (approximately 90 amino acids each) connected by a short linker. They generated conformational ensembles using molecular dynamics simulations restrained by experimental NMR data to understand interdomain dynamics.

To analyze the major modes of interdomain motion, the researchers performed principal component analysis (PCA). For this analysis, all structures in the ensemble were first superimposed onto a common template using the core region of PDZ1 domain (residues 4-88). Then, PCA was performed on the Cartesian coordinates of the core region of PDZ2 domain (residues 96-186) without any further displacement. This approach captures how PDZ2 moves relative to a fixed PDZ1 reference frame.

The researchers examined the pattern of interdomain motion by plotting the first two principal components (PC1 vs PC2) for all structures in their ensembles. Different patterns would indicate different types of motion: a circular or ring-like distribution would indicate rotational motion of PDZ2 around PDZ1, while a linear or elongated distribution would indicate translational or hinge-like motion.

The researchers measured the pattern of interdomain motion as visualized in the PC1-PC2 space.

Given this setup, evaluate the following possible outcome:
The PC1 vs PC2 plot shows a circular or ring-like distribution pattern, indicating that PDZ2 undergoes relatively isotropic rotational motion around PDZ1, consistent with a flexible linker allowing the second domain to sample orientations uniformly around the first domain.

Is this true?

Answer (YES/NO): YES